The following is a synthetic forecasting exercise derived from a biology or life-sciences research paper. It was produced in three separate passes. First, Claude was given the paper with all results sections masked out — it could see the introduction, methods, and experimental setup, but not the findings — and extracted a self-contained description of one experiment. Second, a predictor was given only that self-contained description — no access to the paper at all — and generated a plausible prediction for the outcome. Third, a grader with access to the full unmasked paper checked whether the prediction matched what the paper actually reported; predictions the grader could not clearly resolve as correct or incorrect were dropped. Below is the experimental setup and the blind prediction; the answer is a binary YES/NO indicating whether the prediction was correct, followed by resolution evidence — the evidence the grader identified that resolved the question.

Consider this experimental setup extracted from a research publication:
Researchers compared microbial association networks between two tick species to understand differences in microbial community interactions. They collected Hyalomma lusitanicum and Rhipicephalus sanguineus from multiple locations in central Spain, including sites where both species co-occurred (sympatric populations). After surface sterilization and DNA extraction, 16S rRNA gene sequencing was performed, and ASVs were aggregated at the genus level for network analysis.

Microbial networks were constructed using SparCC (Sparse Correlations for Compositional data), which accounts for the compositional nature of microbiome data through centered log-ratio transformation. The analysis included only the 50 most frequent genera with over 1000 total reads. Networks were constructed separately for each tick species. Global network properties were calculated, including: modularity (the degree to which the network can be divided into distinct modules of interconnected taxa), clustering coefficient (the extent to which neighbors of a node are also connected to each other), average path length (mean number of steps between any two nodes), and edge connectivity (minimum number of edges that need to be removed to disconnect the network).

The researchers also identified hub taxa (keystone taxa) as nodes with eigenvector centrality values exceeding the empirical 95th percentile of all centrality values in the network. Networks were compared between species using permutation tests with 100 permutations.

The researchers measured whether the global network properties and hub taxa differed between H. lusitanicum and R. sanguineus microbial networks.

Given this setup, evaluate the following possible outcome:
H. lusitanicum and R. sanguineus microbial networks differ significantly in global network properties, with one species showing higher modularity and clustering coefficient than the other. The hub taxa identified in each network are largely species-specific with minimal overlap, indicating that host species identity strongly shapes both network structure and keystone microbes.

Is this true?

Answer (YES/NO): NO